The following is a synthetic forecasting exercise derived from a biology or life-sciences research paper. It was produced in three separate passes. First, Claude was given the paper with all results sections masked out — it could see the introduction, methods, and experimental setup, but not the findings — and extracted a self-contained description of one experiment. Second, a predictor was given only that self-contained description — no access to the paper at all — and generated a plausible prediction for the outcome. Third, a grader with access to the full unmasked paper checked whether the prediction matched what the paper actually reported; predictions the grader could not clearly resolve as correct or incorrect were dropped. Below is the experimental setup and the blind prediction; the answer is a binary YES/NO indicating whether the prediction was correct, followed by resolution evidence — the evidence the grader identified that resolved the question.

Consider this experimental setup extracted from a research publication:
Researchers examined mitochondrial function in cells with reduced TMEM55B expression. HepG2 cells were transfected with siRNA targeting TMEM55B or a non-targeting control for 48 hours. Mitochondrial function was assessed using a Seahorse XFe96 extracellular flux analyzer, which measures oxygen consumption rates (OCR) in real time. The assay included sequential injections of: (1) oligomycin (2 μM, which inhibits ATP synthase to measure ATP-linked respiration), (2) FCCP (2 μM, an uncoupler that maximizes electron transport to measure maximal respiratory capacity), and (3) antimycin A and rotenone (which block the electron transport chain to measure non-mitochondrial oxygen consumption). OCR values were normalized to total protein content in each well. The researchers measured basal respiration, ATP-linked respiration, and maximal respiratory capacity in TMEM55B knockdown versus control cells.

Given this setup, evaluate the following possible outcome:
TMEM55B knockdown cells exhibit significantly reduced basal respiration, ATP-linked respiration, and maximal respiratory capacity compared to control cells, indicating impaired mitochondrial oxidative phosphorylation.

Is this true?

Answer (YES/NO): YES